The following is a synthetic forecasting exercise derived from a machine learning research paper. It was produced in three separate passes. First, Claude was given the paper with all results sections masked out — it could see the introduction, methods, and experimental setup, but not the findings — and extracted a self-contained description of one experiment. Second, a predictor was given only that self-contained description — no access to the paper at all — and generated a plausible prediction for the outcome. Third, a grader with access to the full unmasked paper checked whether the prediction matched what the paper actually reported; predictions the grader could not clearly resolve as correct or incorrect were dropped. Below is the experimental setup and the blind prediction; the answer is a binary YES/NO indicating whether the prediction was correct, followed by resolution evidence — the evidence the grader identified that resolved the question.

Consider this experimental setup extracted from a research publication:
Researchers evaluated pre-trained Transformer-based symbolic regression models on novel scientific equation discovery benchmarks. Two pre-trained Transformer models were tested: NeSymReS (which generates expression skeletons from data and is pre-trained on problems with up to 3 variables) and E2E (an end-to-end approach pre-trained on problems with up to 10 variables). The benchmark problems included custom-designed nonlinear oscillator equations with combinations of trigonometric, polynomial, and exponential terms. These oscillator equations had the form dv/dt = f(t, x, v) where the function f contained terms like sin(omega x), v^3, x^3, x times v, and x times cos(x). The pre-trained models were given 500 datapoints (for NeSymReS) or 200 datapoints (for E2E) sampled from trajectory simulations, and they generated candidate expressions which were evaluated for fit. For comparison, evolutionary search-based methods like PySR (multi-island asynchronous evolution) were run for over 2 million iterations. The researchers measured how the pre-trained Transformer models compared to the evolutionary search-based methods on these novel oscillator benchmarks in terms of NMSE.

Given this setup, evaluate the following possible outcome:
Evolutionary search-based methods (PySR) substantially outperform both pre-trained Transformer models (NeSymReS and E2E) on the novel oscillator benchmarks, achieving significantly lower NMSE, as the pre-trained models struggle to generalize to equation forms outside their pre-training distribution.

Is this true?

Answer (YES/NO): YES